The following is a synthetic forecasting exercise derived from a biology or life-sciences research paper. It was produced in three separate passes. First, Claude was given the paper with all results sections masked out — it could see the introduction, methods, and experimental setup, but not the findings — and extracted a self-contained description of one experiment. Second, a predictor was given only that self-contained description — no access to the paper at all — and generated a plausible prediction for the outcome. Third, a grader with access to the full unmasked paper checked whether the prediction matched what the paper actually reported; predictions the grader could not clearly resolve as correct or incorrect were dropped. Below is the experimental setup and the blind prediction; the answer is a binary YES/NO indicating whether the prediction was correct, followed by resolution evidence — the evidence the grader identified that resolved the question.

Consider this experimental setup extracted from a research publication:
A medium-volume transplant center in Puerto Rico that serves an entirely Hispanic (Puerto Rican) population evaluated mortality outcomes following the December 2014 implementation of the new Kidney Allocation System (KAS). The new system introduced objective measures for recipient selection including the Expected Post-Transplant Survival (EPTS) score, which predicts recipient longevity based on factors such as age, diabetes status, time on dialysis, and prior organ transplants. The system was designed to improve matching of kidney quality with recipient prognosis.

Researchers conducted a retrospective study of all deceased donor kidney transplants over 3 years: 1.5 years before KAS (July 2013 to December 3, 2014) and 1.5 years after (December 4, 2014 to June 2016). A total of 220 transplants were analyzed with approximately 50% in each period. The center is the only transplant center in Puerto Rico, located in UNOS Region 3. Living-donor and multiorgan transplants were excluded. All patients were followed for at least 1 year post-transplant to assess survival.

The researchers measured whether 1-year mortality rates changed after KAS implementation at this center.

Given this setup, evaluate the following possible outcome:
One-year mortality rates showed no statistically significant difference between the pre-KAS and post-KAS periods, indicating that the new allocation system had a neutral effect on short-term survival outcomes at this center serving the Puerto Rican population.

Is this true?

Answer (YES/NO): YES